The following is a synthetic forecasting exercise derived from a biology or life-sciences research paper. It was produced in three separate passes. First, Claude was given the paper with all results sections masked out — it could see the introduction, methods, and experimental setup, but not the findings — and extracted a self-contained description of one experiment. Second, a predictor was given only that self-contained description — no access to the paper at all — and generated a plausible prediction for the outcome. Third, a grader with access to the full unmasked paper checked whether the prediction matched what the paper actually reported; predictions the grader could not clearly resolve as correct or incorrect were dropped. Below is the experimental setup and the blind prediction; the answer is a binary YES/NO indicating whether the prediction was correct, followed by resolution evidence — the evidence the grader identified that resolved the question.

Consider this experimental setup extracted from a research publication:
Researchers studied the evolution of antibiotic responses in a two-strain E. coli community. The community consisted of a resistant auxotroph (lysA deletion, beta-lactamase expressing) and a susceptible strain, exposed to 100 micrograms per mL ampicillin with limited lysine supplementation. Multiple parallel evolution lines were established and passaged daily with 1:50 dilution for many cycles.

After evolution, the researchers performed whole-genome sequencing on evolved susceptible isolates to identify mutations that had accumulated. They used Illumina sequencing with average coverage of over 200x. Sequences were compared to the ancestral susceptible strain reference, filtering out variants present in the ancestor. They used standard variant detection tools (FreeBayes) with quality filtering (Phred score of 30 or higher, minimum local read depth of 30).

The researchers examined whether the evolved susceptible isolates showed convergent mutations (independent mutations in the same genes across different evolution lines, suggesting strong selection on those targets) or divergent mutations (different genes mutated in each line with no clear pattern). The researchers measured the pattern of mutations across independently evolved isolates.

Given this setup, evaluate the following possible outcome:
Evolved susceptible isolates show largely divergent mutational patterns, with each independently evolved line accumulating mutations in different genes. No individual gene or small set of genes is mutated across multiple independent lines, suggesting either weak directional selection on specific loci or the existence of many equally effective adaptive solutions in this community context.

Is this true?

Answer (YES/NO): NO